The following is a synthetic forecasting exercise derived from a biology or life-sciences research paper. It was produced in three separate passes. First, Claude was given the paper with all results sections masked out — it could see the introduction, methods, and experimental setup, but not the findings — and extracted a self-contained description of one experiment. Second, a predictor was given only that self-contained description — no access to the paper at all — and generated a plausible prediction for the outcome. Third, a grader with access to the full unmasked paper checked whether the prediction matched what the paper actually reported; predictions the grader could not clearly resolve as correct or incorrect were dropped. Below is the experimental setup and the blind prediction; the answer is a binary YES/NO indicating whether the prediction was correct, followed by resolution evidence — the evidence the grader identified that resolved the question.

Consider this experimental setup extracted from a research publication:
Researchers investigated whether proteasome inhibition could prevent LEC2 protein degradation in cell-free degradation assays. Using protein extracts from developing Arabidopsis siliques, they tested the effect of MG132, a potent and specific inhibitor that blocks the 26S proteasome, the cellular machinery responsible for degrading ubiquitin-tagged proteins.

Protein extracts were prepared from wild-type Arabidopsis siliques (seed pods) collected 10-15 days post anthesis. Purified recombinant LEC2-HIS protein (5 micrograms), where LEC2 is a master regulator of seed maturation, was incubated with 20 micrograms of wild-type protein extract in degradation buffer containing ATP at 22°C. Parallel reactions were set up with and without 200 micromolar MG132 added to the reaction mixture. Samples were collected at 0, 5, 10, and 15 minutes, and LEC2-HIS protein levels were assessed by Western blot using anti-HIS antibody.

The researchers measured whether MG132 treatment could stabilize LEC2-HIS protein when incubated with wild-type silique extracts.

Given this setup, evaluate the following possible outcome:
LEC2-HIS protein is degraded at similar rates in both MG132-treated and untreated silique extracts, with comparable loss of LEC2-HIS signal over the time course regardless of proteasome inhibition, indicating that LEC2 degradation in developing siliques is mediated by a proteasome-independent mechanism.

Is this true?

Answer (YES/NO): NO